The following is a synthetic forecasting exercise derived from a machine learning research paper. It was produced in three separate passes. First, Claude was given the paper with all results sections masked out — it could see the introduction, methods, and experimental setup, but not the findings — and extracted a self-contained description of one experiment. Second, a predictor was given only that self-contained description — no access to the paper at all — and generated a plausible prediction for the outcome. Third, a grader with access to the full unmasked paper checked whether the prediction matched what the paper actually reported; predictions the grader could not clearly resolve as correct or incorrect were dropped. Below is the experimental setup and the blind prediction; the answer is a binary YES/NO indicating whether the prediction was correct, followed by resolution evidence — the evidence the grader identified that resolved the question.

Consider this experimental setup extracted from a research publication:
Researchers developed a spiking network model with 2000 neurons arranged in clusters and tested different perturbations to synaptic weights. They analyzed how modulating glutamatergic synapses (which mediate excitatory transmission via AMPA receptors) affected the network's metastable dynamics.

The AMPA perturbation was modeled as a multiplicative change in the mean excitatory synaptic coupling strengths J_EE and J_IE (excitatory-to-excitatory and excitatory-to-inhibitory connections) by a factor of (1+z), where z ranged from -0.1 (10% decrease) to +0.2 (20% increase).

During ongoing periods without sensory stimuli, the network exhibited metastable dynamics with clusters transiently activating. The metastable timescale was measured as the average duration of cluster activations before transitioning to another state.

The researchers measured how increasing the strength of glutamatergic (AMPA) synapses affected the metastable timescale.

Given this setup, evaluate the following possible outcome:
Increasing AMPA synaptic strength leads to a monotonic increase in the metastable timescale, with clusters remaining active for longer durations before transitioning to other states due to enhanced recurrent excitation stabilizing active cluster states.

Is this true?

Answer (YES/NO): NO